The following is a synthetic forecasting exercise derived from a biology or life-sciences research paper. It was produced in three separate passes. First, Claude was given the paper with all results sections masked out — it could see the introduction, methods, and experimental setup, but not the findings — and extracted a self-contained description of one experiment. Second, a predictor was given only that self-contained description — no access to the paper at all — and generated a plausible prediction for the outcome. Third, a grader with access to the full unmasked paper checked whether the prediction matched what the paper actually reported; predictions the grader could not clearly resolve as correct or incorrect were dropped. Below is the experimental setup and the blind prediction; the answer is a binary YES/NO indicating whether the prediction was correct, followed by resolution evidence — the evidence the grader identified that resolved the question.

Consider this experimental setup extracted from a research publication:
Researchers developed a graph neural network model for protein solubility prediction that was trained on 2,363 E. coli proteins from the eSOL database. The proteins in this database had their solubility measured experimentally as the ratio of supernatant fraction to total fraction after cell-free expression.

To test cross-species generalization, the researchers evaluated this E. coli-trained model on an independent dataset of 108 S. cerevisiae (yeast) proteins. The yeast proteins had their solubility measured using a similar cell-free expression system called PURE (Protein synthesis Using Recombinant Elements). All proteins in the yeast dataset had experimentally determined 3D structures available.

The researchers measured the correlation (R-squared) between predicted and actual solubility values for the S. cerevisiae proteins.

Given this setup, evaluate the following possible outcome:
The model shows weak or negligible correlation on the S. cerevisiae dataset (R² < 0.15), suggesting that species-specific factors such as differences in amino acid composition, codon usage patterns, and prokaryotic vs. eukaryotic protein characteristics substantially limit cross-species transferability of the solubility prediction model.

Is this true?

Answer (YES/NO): NO